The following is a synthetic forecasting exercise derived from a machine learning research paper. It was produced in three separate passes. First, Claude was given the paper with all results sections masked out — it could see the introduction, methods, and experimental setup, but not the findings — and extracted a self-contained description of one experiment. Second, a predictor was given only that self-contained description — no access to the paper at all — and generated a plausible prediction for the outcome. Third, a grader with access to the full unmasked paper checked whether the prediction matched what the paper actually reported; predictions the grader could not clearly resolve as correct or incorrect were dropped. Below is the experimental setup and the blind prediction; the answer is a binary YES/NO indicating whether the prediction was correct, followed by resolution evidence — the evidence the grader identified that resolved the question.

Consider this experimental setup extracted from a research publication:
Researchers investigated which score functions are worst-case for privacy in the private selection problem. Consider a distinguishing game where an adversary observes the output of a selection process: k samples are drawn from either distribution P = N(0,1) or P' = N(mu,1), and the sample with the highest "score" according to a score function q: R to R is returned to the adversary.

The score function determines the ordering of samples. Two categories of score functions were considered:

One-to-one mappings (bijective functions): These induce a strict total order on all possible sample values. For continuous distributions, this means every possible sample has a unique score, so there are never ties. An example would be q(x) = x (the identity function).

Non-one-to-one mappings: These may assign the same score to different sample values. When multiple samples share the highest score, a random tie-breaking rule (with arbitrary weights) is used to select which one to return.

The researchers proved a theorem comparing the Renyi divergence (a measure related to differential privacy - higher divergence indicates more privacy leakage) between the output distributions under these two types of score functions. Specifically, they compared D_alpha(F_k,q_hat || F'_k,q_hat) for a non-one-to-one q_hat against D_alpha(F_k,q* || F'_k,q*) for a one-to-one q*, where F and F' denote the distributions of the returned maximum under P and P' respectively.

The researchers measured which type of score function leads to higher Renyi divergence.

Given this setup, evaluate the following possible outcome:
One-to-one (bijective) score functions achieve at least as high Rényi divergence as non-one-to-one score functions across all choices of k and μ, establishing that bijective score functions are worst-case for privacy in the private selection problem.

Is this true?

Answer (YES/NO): YES